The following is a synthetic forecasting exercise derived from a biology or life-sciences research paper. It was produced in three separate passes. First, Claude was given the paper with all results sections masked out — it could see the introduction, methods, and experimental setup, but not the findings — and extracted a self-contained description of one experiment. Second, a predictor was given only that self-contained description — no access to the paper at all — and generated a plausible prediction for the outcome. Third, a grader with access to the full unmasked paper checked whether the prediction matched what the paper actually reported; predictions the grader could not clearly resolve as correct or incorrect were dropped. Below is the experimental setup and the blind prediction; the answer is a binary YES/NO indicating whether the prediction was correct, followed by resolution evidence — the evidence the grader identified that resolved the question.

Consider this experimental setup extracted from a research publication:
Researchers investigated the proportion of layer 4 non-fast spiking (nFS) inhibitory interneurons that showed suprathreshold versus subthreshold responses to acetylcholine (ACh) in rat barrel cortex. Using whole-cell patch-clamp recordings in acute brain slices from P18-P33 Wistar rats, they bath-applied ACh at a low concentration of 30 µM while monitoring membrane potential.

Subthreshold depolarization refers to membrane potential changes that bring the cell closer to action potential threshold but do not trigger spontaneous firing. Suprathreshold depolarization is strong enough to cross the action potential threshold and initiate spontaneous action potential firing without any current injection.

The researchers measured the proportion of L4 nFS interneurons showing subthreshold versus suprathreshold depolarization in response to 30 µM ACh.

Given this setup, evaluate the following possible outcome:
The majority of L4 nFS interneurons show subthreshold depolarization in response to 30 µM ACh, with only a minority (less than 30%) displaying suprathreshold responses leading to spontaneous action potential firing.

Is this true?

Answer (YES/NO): YES